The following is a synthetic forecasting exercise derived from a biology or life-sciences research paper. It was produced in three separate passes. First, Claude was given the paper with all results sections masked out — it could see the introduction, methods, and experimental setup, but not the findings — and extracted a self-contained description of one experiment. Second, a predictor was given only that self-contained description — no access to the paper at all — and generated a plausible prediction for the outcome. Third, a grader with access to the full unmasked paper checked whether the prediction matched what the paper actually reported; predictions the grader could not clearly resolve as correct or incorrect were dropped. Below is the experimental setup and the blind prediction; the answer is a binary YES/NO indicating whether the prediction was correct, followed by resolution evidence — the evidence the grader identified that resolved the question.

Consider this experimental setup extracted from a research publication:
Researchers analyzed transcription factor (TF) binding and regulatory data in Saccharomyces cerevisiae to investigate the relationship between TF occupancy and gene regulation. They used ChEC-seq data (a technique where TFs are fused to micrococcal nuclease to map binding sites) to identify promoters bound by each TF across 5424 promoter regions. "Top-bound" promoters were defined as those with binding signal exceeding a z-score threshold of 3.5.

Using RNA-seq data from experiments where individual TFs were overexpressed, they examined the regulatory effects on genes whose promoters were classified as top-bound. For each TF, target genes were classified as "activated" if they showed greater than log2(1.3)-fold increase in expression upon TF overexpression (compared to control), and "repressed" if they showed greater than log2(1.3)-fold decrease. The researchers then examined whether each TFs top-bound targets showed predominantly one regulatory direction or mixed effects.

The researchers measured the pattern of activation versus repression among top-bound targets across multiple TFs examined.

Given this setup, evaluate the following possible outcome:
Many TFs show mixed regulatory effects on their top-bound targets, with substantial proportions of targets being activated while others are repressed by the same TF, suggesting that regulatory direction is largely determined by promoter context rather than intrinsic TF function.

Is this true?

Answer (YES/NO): NO